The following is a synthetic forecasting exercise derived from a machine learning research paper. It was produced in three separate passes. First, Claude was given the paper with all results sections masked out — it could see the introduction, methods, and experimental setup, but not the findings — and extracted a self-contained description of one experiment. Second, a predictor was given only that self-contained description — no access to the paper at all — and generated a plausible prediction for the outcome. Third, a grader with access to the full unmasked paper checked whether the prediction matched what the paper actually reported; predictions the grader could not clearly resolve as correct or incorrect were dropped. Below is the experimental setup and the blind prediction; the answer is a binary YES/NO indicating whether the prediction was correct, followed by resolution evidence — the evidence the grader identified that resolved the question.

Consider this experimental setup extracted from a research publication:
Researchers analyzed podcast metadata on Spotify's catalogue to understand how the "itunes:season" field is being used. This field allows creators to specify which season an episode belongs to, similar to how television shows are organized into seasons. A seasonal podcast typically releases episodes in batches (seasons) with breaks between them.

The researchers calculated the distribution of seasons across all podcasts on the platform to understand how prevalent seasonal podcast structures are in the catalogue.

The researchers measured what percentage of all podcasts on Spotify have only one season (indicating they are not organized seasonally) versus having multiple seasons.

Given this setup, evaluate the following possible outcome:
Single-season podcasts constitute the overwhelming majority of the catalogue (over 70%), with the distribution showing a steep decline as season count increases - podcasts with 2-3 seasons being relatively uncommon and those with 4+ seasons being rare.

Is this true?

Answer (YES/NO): YES